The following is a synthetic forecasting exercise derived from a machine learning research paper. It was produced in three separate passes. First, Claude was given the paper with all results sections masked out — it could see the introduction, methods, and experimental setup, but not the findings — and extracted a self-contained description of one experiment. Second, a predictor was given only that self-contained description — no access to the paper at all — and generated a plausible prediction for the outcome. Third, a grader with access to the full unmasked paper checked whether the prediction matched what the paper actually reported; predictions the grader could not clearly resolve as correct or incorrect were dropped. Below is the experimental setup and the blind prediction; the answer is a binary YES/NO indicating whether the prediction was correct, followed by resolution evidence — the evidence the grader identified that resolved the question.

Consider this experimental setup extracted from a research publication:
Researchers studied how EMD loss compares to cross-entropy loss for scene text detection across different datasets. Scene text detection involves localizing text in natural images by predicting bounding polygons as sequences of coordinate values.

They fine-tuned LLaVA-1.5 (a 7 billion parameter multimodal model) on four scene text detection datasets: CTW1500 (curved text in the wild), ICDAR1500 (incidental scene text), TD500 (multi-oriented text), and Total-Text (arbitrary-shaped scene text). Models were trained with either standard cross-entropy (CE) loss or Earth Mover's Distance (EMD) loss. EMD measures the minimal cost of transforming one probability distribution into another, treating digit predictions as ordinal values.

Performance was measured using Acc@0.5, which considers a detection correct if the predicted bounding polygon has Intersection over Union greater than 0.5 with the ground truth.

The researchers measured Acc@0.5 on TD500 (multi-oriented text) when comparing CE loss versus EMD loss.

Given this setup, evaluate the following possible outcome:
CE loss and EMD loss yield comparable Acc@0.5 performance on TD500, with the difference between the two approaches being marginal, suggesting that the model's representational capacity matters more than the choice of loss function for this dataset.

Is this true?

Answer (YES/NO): NO